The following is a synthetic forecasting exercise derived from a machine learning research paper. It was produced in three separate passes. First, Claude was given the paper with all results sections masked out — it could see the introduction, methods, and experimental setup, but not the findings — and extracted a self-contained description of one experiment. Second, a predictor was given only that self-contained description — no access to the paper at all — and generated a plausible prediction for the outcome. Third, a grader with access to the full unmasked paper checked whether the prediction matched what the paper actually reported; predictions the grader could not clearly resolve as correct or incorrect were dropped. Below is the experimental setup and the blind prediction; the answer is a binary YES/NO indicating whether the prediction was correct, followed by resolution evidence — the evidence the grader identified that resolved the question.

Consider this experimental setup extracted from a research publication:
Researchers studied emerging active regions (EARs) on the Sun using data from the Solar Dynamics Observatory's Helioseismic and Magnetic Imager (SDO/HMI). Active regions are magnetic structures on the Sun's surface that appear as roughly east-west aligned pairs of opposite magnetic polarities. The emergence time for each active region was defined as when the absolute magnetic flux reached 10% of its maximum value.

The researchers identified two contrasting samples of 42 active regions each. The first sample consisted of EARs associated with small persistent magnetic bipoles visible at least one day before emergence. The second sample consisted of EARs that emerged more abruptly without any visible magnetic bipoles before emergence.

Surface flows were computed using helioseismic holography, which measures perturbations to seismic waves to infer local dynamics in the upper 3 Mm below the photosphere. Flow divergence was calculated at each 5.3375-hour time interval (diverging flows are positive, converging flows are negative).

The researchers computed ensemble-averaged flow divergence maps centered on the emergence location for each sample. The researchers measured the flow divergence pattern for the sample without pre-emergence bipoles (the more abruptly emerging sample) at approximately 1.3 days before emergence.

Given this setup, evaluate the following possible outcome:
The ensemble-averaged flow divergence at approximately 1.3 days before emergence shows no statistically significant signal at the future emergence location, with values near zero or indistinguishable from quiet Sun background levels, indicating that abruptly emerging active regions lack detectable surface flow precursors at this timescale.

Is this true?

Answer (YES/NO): YES